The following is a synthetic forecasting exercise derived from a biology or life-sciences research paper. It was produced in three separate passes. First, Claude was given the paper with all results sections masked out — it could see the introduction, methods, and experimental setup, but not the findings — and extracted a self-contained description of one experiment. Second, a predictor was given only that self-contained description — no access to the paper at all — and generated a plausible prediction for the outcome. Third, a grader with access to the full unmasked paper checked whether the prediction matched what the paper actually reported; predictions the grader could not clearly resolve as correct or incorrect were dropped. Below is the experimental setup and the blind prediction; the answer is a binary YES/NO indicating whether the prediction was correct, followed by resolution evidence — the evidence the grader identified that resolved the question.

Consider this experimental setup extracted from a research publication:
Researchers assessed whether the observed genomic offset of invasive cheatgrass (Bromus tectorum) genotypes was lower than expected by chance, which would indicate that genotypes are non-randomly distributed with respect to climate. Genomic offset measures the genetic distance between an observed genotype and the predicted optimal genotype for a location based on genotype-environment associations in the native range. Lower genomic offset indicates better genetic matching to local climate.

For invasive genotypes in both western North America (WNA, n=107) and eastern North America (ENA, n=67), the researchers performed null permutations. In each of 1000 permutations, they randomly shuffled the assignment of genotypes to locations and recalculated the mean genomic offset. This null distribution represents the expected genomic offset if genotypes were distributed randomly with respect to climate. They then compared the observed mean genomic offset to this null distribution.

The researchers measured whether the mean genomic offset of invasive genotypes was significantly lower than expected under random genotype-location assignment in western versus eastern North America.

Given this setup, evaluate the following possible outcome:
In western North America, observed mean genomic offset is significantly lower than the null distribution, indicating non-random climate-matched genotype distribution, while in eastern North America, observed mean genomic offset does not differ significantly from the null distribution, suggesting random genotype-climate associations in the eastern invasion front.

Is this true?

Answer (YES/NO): YES